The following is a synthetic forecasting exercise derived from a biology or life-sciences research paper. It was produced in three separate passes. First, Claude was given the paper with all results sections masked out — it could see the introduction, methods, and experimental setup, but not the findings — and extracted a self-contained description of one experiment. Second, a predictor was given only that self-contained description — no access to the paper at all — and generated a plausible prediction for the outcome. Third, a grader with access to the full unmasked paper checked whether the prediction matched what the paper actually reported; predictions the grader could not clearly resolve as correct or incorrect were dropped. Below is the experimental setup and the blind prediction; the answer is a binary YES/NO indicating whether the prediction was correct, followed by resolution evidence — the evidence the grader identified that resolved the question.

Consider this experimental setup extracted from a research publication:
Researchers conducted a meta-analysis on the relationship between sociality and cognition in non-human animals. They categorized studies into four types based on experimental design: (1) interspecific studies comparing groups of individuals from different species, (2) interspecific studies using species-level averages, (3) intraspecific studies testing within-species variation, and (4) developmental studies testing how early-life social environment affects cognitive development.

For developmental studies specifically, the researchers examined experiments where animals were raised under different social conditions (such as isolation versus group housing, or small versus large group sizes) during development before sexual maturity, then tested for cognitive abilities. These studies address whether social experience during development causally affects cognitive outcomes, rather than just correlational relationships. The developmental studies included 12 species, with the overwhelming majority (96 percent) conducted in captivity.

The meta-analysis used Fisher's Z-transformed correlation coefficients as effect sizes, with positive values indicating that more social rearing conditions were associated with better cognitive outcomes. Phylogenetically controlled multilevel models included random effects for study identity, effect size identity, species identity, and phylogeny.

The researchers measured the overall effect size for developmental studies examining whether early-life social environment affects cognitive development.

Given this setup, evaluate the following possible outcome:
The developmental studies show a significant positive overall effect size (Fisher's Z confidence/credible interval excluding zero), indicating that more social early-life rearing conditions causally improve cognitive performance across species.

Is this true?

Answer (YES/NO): YES